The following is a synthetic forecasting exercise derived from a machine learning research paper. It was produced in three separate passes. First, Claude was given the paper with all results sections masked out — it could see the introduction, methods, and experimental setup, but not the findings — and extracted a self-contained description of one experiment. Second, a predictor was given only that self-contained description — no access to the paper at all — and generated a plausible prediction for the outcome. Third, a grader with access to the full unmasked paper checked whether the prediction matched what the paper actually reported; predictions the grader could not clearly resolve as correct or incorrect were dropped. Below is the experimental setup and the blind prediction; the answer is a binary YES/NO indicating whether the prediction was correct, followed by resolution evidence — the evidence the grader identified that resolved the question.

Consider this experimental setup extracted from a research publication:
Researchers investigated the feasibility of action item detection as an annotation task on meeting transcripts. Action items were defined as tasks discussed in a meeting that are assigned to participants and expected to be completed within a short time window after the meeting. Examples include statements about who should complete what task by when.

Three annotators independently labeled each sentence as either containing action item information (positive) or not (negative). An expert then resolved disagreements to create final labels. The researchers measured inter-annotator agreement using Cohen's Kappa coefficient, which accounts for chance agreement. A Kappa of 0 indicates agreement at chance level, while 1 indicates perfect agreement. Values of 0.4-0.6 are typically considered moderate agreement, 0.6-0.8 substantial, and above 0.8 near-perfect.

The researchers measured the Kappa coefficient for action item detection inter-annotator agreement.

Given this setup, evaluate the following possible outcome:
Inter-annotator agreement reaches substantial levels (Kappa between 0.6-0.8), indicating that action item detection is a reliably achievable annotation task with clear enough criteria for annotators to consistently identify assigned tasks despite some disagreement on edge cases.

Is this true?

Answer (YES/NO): NO